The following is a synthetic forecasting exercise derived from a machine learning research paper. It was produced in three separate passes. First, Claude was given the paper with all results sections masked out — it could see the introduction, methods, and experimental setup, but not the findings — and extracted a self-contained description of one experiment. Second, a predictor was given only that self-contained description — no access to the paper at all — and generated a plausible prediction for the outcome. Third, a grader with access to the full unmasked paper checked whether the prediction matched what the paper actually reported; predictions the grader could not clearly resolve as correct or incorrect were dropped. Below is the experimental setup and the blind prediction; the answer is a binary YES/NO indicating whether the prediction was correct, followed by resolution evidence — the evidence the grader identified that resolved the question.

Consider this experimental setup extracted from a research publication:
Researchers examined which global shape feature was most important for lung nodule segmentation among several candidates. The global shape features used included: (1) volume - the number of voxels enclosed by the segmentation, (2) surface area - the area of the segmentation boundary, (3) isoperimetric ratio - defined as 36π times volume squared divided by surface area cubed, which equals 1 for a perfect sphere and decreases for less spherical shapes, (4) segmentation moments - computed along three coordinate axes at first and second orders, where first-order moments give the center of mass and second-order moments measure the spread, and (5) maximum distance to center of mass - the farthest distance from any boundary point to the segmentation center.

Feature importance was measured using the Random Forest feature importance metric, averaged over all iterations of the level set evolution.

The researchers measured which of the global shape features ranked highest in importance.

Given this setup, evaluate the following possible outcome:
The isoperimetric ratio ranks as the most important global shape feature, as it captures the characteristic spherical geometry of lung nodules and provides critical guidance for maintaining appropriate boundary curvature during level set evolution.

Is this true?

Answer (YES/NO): YES